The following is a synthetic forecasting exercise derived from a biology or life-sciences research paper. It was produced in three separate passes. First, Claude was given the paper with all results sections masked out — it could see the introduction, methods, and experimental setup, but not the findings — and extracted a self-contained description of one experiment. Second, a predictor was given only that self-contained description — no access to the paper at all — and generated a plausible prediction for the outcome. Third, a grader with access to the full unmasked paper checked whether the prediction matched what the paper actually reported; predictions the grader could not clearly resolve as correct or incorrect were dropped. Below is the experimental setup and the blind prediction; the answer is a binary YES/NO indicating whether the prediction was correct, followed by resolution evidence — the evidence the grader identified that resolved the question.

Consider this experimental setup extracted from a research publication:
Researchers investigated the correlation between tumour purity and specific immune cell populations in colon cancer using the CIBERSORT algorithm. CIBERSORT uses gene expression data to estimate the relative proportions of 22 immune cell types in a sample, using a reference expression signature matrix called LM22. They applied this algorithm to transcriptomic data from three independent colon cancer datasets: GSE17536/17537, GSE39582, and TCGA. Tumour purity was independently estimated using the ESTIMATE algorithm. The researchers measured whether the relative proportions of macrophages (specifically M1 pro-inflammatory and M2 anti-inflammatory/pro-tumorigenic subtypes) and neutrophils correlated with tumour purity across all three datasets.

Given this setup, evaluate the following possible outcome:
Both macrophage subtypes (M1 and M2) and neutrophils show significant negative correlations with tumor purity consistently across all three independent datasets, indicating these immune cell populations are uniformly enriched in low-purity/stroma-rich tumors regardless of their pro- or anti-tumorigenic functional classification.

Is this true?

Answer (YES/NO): YES